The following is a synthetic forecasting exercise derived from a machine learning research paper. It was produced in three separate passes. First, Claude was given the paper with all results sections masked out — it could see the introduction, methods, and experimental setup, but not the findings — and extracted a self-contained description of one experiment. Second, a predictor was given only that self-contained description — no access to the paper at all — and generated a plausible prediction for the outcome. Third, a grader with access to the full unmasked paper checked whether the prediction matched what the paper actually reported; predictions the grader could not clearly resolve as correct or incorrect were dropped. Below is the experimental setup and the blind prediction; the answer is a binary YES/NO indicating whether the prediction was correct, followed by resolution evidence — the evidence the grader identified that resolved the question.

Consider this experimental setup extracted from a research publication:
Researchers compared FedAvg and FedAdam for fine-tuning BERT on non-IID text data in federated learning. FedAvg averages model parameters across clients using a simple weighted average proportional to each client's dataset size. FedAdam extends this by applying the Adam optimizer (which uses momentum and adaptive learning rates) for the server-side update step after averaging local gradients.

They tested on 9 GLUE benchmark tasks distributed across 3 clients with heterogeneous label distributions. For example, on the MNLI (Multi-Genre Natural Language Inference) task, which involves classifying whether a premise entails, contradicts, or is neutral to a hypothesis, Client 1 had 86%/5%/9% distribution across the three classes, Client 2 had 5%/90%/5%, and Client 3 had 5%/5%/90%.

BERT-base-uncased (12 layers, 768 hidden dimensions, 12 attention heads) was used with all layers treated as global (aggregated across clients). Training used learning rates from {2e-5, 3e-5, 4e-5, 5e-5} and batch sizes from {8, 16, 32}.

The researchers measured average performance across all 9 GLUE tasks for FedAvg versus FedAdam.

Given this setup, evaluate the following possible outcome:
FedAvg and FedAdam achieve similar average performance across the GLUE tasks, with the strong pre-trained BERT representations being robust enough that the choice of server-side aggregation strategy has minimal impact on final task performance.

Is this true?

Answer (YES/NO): NO